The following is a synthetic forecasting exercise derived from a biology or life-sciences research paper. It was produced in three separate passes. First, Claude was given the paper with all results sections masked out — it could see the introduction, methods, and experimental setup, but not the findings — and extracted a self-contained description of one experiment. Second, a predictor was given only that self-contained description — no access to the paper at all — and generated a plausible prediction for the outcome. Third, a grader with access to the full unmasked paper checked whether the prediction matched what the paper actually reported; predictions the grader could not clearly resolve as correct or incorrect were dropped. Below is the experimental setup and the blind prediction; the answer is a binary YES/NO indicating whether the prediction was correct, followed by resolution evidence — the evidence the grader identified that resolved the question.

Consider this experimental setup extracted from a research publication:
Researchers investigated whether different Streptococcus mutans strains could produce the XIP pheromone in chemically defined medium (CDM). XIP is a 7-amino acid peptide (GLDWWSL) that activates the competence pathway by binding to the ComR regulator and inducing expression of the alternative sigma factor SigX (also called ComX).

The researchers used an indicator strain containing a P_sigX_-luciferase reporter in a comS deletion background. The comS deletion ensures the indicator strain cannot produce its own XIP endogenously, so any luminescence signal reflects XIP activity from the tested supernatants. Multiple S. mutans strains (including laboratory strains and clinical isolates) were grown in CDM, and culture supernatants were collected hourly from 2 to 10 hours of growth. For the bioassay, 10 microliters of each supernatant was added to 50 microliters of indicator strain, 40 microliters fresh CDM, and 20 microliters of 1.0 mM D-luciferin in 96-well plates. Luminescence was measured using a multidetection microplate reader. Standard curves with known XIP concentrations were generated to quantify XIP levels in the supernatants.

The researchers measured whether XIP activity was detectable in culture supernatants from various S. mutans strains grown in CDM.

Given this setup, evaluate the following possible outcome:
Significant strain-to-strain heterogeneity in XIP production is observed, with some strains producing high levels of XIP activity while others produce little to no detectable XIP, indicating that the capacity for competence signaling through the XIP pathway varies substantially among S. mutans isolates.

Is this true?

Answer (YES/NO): NO